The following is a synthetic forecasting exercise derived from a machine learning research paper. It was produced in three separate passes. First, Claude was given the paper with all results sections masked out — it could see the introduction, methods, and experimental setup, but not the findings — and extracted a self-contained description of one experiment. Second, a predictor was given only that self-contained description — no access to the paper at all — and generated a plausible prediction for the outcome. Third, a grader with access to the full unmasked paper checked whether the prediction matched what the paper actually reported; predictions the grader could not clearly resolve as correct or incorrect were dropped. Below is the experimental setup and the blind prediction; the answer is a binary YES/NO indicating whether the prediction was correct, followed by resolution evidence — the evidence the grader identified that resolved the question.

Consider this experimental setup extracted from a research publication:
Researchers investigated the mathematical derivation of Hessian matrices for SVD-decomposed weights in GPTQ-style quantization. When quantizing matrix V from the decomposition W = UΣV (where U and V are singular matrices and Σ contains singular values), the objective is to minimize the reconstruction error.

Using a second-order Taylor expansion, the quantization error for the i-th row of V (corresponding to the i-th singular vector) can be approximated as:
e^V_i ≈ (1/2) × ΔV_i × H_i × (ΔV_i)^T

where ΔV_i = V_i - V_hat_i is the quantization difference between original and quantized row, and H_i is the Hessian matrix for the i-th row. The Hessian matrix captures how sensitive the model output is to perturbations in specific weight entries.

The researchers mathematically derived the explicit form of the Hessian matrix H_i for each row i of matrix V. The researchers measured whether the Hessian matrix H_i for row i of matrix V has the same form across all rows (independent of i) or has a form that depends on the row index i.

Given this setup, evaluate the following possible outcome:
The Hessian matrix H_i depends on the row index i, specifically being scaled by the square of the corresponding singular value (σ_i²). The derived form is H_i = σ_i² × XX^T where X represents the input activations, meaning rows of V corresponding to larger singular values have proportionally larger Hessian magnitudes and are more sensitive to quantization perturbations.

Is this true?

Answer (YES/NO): NO